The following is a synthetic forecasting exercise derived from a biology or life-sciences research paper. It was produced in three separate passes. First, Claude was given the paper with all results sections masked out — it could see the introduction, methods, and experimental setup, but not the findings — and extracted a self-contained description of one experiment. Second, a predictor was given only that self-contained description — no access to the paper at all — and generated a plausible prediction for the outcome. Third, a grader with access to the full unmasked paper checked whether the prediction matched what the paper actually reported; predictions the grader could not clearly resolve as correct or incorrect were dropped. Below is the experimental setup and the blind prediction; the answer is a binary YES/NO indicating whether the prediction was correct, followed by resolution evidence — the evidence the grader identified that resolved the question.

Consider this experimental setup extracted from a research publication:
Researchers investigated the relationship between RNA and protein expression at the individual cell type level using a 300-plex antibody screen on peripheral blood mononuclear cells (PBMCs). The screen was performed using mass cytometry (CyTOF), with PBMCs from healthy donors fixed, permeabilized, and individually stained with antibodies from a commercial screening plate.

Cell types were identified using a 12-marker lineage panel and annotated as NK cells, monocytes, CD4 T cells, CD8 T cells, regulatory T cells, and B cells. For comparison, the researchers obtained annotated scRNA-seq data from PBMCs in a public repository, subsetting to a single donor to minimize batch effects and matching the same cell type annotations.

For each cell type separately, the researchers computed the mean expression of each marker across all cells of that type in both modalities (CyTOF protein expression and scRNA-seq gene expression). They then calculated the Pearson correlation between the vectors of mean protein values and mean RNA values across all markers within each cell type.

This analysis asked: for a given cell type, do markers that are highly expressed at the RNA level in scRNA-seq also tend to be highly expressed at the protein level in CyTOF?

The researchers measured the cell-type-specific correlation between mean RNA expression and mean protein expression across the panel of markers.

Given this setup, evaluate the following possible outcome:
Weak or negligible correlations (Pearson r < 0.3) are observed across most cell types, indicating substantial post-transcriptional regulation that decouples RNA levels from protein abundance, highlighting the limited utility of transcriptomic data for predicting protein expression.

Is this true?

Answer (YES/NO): NO